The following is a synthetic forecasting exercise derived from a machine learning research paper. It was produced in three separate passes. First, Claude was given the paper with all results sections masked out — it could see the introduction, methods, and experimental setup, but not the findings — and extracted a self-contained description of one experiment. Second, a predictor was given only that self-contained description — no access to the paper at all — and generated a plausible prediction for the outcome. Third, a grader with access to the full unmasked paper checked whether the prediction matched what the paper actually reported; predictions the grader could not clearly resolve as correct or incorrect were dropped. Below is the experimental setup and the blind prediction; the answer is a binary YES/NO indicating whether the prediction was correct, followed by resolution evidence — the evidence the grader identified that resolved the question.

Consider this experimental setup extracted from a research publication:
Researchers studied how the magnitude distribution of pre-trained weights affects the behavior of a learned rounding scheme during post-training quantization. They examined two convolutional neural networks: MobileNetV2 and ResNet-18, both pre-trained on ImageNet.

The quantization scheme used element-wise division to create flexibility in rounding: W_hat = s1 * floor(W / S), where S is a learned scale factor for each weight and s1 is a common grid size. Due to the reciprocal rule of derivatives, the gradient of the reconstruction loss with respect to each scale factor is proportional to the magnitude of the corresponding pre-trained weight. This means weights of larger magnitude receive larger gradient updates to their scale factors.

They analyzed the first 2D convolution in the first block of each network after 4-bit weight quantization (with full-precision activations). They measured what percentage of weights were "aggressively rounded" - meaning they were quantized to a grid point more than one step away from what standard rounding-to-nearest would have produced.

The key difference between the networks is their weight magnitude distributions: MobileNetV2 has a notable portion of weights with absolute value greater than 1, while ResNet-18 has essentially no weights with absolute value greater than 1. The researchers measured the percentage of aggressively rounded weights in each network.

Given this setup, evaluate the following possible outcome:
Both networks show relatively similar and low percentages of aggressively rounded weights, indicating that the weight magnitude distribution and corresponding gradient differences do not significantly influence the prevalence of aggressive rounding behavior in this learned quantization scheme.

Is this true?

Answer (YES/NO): NO